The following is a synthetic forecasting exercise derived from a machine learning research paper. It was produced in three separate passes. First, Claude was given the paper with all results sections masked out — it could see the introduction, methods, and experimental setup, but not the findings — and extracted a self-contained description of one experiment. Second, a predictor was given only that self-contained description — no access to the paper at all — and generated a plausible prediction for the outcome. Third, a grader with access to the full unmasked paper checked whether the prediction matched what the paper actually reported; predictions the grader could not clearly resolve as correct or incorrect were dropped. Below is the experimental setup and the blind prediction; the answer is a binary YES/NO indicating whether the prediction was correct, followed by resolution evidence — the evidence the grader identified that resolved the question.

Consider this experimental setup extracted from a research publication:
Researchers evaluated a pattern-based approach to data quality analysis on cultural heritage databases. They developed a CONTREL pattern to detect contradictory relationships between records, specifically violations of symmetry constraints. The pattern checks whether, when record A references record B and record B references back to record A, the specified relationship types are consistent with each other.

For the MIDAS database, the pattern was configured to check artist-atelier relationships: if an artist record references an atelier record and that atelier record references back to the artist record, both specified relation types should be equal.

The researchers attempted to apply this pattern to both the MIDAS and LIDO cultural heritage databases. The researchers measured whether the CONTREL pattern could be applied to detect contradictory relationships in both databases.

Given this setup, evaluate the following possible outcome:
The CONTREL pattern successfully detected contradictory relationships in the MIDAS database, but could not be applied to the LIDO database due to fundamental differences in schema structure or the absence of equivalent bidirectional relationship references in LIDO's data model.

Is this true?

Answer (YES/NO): YES